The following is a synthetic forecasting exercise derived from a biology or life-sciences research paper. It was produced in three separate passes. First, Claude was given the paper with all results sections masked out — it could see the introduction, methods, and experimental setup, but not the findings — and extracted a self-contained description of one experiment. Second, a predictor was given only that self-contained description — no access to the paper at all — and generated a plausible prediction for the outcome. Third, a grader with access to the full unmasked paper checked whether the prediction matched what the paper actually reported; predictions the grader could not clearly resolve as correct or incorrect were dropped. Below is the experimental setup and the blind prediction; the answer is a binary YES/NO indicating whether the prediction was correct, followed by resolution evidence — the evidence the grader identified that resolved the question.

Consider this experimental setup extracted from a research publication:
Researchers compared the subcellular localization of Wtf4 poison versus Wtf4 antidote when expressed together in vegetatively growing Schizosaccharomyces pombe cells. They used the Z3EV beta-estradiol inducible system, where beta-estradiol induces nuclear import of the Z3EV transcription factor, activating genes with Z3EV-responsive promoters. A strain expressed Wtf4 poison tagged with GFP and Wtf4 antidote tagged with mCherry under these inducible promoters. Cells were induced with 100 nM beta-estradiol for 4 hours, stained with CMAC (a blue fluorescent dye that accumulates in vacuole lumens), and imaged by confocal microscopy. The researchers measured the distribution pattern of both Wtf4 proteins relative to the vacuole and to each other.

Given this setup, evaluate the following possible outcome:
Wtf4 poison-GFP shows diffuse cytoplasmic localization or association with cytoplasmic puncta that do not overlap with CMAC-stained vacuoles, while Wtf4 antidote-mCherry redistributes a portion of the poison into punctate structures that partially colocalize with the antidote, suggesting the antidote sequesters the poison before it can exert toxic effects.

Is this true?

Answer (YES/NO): NO